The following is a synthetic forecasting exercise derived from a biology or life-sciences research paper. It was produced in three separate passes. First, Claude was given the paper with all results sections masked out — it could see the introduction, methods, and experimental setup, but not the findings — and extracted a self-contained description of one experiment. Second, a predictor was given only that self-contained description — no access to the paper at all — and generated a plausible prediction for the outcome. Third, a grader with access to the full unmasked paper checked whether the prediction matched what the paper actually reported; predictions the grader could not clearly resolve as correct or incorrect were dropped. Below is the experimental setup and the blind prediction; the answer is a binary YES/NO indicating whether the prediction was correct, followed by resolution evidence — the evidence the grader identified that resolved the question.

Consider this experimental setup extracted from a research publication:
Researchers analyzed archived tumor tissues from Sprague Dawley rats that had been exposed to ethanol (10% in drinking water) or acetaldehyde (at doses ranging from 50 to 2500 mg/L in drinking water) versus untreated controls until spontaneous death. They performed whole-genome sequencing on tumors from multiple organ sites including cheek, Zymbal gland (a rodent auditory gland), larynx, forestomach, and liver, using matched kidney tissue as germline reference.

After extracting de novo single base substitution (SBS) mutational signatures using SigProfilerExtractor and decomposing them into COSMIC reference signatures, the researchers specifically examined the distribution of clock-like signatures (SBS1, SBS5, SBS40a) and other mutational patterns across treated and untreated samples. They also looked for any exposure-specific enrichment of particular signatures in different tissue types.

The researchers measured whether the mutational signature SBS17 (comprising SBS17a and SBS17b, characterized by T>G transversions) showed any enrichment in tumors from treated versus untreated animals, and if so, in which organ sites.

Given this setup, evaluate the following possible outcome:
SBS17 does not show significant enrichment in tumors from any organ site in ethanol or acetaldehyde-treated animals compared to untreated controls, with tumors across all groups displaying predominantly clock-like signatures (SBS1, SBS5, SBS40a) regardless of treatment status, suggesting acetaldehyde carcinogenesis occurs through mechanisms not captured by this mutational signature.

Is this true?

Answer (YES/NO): NO